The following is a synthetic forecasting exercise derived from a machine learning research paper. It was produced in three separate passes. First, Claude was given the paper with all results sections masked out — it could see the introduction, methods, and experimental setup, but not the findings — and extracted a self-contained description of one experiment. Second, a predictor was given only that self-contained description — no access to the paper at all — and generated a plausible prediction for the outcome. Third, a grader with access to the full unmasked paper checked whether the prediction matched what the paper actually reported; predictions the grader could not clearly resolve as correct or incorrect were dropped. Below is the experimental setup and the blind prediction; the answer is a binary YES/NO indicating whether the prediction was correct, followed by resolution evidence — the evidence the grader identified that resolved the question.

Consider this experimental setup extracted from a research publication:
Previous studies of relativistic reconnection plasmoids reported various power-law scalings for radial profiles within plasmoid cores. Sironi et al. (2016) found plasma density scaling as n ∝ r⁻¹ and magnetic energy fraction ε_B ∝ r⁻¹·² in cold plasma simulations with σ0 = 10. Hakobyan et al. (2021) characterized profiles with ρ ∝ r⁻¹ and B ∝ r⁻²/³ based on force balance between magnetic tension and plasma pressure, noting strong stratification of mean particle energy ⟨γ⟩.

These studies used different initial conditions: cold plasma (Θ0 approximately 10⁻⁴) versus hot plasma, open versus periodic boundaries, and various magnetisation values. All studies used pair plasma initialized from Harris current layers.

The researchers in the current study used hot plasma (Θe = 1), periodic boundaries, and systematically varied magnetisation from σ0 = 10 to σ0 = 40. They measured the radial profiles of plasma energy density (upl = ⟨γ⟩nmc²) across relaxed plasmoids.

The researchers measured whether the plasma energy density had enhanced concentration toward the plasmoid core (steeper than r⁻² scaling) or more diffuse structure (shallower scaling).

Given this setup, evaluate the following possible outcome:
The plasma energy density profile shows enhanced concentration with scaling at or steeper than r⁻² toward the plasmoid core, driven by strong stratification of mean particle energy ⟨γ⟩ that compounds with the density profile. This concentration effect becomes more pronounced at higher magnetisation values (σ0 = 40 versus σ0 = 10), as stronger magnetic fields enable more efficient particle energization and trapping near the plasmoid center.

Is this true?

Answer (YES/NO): NO